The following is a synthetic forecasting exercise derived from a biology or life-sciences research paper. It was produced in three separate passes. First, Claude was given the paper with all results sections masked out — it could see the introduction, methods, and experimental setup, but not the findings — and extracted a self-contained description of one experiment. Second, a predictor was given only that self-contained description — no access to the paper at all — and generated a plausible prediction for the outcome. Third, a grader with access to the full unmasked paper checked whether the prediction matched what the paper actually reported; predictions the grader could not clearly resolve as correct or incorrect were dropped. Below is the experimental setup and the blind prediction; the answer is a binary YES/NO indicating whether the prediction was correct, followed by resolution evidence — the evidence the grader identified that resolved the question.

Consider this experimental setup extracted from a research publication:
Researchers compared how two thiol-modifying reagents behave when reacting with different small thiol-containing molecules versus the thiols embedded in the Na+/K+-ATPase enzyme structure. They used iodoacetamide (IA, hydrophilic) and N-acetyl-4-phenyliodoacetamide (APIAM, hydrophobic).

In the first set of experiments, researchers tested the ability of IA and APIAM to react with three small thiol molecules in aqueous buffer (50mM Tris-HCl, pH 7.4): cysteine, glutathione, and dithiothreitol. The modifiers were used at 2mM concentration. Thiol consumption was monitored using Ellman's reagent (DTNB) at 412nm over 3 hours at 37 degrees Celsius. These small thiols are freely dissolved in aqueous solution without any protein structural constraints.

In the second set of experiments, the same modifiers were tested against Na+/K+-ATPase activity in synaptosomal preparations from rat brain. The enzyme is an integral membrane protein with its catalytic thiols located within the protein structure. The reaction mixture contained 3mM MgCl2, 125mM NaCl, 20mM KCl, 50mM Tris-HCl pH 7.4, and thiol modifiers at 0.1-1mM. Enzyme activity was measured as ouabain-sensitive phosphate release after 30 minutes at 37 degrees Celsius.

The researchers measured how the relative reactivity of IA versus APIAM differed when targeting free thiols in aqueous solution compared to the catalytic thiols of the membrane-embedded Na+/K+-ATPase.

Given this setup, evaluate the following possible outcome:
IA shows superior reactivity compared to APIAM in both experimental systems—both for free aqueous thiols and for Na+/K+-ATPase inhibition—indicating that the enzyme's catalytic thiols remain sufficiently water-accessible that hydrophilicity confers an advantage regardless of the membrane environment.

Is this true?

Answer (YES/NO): NO